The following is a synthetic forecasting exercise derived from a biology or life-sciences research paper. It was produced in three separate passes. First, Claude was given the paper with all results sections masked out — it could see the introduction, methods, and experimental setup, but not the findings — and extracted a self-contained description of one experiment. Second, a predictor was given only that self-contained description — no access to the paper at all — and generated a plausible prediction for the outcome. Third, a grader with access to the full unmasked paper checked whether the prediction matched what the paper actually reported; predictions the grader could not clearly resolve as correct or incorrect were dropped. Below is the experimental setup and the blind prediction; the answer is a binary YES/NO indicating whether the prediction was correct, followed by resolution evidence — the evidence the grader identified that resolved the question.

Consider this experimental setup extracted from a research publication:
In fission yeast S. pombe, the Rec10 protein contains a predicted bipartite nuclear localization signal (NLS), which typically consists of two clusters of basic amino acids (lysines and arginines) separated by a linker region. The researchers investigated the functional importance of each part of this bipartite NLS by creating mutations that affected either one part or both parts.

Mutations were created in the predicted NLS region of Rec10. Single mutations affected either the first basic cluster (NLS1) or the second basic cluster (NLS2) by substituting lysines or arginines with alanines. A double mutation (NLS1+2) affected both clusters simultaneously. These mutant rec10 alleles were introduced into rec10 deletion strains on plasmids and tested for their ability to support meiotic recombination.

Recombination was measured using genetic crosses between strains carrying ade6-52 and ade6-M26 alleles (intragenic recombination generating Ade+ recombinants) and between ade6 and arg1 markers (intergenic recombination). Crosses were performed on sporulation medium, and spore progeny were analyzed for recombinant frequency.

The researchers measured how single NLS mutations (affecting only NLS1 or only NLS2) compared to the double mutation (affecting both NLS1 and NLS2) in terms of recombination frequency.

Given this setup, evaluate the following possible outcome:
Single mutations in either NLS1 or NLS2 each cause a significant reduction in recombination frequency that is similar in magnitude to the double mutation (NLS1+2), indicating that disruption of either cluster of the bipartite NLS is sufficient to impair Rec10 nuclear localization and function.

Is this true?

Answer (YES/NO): NO